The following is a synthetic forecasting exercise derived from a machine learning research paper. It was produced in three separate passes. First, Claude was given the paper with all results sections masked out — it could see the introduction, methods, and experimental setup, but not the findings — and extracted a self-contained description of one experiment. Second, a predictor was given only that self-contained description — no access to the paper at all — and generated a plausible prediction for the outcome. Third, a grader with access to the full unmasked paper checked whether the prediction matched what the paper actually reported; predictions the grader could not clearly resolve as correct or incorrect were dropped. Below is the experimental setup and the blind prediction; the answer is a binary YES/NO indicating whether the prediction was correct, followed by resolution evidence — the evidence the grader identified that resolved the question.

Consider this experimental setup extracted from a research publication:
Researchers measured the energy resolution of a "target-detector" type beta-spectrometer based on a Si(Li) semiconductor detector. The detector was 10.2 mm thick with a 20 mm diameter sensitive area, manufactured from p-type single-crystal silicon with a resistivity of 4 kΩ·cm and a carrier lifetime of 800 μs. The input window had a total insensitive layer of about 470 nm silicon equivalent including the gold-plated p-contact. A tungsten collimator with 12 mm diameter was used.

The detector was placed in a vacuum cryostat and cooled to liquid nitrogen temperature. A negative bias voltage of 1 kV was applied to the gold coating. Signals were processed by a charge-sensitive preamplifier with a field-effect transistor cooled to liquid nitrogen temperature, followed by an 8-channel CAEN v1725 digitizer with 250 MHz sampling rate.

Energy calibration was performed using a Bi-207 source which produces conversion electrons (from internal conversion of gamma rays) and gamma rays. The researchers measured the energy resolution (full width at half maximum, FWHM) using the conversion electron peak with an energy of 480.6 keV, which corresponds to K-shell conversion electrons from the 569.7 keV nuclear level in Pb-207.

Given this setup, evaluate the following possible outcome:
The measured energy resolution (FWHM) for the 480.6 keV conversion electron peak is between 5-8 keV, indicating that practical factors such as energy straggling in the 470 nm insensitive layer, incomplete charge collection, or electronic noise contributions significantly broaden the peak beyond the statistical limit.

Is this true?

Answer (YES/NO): NO